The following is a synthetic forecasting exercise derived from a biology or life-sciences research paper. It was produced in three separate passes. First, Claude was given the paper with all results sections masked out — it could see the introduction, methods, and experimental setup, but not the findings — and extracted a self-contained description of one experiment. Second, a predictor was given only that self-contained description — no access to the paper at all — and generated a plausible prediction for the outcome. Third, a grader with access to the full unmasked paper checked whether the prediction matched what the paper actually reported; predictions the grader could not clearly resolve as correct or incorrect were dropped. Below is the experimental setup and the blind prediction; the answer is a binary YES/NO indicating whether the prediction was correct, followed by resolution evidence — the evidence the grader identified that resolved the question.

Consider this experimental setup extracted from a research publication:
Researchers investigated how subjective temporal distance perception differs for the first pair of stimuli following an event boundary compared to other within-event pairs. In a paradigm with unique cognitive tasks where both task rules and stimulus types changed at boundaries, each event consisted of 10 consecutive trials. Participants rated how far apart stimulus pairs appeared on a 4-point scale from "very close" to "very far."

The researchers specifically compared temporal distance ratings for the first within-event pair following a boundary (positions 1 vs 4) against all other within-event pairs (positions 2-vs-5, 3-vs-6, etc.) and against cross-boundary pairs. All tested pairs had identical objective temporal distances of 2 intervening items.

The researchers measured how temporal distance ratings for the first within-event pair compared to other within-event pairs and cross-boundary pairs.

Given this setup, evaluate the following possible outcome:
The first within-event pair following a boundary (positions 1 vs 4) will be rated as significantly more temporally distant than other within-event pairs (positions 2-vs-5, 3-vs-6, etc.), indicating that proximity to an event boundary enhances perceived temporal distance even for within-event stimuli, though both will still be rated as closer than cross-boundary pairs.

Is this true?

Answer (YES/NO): YES